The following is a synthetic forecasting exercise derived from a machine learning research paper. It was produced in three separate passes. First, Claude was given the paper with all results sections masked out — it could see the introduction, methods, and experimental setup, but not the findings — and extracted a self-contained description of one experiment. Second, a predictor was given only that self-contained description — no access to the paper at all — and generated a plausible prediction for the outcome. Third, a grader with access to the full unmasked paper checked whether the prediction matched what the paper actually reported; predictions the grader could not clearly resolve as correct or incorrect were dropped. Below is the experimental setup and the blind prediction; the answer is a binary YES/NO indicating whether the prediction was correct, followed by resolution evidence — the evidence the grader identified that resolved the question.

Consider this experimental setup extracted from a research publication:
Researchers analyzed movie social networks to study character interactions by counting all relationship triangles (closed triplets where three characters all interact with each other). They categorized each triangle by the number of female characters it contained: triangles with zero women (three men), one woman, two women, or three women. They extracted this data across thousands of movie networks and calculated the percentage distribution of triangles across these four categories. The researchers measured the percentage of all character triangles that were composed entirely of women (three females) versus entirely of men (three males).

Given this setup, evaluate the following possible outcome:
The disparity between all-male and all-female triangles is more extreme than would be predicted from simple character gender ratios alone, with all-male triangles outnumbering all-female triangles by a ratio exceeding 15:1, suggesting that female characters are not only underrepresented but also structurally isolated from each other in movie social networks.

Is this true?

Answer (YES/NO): NO